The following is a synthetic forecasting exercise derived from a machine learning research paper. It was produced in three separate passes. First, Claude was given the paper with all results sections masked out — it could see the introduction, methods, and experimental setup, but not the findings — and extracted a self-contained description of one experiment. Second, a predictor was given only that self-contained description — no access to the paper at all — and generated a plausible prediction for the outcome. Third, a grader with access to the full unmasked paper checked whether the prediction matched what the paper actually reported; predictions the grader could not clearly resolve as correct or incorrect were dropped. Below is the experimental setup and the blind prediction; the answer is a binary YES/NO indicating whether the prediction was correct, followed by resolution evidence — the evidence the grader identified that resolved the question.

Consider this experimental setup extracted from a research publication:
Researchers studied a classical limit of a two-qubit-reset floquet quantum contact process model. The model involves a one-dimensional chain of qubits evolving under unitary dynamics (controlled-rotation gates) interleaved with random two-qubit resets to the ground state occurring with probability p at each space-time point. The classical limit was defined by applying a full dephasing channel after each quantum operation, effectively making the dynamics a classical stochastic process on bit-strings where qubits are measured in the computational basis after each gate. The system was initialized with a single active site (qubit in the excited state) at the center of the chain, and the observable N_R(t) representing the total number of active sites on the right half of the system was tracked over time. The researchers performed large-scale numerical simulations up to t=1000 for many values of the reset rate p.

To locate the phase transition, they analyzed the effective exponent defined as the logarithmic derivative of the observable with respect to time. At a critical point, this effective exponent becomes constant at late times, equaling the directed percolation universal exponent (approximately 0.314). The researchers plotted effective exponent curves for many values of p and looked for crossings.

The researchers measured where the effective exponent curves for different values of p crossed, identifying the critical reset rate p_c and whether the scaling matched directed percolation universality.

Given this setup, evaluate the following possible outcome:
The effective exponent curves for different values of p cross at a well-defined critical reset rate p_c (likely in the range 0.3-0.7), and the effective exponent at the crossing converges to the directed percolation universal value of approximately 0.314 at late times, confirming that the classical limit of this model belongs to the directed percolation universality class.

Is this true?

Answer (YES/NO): NO